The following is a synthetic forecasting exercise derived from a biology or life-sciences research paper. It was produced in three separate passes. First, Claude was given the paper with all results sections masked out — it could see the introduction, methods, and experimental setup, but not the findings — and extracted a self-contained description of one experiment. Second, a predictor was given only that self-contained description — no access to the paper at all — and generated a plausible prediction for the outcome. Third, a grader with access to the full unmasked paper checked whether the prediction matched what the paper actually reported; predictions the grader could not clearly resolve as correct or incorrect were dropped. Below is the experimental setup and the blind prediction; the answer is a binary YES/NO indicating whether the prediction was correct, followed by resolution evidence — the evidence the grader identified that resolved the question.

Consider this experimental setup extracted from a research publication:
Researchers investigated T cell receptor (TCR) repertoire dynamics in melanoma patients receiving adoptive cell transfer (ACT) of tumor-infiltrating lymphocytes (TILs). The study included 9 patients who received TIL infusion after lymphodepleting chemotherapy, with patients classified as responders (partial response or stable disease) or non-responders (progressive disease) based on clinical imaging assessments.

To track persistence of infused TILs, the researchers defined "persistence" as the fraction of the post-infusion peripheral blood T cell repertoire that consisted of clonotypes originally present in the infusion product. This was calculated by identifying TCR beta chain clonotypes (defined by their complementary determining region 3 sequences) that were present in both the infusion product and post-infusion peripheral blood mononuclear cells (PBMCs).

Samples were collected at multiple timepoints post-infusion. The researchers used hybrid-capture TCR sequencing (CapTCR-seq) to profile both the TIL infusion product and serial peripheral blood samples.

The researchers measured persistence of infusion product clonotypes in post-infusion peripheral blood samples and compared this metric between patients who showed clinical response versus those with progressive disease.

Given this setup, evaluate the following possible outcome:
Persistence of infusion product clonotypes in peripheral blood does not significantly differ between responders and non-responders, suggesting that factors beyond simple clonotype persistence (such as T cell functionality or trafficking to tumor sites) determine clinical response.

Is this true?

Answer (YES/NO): NO